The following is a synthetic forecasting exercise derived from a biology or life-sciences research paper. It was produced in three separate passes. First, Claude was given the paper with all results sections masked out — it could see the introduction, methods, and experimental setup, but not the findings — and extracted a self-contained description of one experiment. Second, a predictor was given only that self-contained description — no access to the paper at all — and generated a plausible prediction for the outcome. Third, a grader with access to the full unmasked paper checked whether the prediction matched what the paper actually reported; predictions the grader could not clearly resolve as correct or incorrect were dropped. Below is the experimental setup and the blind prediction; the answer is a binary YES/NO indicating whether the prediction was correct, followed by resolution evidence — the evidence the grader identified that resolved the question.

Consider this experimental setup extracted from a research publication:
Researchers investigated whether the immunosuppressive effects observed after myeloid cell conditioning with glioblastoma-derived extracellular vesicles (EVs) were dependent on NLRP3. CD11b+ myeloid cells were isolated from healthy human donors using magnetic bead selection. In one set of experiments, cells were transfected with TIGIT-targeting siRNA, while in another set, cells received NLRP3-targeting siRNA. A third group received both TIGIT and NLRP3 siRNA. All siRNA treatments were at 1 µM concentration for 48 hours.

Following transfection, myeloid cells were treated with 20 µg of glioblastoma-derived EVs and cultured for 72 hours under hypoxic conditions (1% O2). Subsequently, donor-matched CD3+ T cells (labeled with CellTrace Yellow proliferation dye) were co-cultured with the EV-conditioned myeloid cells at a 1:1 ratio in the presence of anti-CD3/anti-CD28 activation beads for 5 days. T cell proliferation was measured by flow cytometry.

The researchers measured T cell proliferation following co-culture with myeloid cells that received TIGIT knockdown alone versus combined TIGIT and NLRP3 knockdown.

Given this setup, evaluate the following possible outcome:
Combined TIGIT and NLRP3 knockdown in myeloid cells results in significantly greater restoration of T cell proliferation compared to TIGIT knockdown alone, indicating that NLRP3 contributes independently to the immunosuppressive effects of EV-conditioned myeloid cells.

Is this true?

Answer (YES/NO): NO